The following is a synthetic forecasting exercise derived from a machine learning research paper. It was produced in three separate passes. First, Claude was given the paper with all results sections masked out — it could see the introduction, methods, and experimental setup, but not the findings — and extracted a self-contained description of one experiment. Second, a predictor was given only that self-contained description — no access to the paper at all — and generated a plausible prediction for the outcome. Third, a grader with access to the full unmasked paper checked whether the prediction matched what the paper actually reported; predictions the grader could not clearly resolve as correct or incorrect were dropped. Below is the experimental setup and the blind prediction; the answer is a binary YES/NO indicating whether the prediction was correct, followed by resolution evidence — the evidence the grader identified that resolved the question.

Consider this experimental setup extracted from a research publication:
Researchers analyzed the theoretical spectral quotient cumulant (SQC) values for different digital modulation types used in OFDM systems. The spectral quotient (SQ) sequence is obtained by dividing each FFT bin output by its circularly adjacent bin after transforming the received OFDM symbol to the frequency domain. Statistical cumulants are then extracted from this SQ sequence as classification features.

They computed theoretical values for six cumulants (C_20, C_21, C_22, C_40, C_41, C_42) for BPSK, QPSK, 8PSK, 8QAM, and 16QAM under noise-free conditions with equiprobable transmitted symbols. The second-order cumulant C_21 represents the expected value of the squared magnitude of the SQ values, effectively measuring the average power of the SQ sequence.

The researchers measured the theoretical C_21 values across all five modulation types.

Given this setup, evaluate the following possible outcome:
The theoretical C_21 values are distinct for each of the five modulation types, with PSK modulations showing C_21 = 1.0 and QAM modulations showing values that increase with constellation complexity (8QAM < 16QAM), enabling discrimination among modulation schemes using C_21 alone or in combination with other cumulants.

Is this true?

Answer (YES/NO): NO